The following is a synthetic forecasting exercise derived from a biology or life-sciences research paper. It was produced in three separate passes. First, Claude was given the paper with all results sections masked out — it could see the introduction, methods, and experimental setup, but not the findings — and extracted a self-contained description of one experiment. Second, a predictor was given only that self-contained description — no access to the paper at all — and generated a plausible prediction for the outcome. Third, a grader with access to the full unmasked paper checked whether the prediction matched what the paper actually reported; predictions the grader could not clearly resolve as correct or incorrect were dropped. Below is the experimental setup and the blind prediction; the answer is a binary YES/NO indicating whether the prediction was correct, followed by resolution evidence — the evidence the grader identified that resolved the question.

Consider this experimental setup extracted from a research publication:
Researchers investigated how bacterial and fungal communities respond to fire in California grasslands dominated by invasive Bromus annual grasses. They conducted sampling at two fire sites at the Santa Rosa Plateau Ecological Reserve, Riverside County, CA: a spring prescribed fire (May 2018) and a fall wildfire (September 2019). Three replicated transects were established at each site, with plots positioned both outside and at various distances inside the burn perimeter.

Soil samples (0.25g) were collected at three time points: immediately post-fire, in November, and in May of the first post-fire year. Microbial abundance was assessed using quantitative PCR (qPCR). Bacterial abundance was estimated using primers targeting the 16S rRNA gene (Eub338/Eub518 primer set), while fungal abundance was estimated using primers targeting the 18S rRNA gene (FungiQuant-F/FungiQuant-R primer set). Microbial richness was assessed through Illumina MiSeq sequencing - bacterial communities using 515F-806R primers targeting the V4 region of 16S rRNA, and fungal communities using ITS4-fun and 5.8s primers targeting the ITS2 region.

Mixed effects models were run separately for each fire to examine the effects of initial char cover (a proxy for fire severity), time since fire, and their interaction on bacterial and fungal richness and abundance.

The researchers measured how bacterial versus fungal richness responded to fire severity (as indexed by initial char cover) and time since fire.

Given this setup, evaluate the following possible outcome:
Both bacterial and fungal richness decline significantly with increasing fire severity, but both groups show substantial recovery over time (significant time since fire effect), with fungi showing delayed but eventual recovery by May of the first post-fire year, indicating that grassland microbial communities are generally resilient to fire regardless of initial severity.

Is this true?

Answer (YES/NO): NO